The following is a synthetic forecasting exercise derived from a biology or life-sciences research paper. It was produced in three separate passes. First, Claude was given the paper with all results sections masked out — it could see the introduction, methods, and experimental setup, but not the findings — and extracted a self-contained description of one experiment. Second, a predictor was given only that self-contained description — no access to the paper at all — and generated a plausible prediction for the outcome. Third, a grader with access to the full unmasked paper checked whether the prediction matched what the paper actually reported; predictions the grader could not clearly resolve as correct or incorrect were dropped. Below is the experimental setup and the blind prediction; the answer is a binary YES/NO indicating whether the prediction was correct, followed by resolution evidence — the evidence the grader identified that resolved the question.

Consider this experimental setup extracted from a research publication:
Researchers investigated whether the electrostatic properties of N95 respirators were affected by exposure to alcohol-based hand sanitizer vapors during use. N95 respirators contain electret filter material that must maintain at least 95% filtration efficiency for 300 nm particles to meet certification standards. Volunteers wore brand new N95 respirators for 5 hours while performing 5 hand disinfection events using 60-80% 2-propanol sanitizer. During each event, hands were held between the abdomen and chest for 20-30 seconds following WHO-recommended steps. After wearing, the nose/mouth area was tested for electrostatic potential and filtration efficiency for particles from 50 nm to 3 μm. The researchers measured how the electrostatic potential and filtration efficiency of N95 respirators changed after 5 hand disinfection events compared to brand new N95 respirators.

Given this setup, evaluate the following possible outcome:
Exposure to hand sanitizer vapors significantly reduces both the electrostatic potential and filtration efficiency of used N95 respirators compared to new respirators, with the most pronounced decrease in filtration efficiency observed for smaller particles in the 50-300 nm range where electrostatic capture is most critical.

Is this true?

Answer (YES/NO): NO